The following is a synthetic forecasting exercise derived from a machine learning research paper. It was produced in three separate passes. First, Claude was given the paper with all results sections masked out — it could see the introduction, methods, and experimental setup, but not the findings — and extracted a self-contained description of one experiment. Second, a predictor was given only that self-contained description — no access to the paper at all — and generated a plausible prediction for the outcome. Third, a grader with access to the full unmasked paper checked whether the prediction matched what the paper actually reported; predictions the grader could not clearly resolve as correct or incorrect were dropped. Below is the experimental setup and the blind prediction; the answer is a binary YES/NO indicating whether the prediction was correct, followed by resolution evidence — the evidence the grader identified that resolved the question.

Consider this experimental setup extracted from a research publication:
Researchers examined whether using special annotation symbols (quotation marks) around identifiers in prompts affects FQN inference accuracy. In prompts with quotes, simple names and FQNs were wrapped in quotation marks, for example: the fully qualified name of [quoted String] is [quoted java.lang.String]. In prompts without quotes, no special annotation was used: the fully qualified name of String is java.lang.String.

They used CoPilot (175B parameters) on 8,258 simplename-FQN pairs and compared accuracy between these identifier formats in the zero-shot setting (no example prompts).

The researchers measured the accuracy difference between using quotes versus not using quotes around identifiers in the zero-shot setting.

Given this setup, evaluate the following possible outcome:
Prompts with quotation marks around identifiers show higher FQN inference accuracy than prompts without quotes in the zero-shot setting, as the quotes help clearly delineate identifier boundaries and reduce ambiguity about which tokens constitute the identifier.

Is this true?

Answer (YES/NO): YES